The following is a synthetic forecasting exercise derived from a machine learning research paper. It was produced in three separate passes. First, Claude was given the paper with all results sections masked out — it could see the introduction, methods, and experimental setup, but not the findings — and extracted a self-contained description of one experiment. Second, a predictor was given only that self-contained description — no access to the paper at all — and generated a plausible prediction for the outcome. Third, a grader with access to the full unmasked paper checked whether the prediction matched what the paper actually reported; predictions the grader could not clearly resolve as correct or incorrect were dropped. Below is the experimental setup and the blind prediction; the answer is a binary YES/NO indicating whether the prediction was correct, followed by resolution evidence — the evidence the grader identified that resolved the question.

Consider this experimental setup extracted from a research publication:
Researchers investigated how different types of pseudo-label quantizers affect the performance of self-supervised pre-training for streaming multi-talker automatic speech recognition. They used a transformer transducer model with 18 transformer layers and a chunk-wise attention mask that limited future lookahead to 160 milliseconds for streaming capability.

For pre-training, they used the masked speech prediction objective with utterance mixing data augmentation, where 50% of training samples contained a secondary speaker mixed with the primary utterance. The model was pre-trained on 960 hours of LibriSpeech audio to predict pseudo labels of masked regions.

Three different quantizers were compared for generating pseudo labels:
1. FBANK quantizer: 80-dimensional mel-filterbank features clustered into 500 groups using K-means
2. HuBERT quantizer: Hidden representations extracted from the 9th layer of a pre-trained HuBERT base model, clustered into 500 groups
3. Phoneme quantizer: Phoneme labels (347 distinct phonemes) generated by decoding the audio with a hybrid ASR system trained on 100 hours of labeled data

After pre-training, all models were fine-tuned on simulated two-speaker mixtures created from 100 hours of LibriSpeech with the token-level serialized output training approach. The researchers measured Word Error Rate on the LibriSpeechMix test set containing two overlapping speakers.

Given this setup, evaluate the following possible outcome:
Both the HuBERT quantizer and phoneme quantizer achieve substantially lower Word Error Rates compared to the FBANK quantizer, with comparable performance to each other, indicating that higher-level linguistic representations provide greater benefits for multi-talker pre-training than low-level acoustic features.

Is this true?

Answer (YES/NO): NO